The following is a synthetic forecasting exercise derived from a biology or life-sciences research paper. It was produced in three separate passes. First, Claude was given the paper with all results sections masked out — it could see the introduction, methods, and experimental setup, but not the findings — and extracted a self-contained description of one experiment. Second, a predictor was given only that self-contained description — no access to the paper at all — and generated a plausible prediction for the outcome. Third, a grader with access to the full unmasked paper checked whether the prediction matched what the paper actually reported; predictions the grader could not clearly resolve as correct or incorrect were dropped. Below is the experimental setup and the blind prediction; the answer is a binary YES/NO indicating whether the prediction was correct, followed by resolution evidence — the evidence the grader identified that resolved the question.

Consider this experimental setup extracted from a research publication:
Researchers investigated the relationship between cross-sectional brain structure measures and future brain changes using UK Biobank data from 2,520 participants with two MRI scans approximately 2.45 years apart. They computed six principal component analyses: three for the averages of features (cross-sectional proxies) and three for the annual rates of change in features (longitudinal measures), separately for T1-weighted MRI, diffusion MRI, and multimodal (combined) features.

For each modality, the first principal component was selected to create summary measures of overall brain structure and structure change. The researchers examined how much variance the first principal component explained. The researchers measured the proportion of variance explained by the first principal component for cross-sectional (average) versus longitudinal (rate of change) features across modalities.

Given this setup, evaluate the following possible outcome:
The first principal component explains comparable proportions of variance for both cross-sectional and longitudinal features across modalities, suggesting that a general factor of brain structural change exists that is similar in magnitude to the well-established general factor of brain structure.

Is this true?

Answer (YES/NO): NO